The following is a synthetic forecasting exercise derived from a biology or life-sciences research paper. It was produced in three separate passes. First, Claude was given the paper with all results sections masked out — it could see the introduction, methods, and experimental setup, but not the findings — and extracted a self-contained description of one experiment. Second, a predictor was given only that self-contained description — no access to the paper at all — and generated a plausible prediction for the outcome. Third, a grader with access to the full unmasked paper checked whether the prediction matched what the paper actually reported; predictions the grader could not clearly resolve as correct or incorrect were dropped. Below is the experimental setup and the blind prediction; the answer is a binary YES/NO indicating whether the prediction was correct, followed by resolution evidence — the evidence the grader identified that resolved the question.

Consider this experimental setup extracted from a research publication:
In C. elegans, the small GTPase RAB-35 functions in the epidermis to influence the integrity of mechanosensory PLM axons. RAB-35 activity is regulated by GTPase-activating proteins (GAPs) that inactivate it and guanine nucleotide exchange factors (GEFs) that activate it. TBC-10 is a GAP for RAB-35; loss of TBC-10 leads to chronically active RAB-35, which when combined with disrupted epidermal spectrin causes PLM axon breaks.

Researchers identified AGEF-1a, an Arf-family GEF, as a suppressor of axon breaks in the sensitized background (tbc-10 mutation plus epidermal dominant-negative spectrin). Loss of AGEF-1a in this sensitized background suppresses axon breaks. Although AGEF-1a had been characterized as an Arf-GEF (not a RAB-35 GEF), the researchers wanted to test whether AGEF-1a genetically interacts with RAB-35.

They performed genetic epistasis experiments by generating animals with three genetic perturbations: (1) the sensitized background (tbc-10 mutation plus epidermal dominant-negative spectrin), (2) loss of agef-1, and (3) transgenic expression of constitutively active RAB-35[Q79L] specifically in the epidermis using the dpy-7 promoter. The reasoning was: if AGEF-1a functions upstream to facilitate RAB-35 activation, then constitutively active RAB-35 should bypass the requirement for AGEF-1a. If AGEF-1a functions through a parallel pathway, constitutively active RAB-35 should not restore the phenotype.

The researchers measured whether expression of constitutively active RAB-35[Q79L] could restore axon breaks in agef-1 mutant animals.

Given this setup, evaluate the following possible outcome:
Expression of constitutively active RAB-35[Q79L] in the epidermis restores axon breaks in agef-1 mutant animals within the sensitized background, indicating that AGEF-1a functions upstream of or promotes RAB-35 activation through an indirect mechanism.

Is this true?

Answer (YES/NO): YES